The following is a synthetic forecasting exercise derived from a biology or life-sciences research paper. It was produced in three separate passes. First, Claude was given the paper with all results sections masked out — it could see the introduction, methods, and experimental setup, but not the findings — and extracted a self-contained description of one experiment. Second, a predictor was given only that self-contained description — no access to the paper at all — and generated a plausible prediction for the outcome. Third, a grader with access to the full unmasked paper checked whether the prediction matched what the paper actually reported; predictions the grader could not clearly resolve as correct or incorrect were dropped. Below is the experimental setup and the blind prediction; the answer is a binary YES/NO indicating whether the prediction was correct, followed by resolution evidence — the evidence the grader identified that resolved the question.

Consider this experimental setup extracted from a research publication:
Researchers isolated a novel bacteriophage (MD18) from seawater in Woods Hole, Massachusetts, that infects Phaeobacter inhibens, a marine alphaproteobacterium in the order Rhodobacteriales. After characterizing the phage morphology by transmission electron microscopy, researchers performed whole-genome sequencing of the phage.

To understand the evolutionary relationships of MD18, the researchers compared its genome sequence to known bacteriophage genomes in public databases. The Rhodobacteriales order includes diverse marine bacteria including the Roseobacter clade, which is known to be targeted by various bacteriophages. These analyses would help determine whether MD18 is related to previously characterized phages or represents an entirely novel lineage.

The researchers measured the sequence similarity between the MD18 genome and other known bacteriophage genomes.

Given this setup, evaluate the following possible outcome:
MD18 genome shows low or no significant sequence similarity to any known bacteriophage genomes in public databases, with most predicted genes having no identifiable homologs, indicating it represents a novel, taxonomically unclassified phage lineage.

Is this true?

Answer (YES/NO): NO